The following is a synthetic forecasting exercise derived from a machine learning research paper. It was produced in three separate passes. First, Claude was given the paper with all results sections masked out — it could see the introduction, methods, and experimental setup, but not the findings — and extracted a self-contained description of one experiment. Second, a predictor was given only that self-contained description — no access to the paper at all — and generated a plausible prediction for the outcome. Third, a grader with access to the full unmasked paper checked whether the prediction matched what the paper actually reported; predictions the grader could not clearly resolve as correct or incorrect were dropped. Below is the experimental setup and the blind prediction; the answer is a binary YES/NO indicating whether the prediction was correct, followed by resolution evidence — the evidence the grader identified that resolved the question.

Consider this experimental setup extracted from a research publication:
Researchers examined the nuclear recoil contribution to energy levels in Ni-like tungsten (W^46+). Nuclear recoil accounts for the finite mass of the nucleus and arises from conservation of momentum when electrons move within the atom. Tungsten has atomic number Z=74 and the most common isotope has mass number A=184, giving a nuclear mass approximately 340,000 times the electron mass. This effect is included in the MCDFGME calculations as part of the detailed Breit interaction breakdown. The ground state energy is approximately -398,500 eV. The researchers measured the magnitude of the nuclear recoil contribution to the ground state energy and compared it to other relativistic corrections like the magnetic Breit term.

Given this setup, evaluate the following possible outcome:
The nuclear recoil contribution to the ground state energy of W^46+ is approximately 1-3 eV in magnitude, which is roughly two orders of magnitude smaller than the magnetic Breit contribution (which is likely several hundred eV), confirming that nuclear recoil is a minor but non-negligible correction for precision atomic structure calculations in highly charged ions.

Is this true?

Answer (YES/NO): NO